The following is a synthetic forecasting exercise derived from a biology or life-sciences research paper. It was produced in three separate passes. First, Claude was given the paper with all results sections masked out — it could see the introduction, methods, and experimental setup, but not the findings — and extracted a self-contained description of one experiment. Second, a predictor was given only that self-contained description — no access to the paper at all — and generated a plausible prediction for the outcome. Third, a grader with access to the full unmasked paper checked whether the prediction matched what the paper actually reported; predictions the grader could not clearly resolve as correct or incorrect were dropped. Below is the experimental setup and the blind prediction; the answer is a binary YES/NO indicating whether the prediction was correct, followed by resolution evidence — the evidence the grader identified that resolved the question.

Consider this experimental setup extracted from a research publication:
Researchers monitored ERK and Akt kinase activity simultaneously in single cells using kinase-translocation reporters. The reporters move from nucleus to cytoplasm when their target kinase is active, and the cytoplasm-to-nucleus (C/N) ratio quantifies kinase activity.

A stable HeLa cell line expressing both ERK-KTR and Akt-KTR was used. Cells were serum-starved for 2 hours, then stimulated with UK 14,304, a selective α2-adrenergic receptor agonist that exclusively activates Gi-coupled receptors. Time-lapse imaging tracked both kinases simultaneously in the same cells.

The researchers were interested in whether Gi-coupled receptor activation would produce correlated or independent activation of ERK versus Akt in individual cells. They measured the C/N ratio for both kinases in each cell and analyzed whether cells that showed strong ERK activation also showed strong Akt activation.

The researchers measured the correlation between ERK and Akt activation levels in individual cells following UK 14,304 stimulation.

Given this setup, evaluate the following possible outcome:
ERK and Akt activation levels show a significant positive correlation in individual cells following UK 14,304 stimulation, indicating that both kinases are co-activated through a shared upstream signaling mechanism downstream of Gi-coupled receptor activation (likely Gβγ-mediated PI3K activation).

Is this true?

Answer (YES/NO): NO